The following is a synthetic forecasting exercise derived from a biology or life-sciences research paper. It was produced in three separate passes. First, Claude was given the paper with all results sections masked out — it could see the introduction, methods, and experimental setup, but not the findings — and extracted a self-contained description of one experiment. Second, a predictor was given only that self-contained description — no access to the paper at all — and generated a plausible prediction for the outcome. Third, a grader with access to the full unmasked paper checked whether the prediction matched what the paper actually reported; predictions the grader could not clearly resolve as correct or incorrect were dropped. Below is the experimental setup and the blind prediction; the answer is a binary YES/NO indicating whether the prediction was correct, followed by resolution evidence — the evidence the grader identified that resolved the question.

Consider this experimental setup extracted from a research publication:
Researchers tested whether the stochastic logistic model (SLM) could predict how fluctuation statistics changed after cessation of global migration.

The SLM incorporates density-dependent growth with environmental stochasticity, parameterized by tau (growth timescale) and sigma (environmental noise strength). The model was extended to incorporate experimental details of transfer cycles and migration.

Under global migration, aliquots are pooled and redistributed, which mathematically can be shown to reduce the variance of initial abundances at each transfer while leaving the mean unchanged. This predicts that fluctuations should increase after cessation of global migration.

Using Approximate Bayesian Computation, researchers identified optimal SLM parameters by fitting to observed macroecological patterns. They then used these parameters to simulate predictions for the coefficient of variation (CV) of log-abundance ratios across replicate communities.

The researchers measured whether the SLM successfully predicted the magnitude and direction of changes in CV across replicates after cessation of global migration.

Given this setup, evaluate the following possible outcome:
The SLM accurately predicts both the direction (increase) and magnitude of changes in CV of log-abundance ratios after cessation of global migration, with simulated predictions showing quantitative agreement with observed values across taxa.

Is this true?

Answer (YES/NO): NO